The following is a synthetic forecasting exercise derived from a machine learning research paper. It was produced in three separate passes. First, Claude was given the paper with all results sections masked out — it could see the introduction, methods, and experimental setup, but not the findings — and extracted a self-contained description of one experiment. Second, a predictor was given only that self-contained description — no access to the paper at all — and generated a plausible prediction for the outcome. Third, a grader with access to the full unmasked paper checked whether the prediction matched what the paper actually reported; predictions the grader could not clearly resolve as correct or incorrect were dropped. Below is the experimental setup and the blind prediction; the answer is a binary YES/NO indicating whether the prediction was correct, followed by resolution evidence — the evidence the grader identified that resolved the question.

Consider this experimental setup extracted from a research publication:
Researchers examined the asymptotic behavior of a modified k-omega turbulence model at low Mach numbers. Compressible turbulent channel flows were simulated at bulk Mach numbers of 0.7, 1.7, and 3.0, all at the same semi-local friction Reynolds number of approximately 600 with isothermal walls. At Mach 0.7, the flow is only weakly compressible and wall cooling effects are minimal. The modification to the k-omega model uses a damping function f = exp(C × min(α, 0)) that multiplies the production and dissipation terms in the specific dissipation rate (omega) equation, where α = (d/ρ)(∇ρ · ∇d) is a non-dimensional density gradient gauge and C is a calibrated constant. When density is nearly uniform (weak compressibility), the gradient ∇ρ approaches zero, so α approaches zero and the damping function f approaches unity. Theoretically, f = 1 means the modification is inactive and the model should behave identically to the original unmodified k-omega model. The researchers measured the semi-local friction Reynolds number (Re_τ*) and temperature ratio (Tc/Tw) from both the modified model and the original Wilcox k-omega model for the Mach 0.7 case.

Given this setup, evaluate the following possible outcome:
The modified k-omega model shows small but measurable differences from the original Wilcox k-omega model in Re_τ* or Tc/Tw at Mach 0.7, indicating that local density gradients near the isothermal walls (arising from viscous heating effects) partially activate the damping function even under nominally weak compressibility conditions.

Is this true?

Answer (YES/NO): NO